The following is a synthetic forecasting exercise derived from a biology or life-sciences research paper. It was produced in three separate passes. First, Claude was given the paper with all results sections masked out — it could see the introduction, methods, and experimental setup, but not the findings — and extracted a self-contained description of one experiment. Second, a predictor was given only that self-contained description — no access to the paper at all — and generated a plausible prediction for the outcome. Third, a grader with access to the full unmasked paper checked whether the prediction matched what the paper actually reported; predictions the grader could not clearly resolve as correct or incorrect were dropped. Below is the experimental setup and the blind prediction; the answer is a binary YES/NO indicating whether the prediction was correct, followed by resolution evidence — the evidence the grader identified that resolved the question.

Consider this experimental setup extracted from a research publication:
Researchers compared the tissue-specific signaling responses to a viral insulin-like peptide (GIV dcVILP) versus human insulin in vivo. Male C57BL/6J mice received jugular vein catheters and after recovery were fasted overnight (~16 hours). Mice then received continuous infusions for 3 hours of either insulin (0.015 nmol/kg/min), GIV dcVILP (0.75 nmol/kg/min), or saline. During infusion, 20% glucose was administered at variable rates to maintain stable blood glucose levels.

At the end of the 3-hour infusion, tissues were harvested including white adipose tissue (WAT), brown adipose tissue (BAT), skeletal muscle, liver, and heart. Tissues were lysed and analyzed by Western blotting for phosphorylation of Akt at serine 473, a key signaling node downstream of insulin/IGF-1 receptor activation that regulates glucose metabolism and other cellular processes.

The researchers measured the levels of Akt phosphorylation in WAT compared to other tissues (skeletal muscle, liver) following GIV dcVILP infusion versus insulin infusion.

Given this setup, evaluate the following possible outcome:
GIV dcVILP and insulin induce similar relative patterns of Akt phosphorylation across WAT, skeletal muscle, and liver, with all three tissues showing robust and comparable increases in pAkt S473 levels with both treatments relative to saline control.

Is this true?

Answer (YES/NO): NO